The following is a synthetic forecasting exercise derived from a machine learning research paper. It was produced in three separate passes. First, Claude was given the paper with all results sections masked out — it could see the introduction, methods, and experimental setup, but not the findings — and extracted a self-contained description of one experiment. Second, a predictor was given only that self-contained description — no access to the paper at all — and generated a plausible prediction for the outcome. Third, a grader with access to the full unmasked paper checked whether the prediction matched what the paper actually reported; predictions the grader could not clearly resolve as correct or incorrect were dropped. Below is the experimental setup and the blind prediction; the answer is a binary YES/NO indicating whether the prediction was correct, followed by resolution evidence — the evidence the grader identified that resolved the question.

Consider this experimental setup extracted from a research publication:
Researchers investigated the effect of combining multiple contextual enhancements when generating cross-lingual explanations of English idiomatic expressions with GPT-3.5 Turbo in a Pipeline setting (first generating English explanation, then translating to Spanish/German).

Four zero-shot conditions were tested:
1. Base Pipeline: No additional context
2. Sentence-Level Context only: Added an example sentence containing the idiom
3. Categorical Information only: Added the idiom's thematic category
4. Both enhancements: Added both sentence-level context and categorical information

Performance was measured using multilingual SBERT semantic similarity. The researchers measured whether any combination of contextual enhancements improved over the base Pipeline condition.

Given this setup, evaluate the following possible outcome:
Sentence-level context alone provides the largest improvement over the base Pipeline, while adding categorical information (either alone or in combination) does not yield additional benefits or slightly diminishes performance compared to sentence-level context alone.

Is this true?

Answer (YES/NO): NO